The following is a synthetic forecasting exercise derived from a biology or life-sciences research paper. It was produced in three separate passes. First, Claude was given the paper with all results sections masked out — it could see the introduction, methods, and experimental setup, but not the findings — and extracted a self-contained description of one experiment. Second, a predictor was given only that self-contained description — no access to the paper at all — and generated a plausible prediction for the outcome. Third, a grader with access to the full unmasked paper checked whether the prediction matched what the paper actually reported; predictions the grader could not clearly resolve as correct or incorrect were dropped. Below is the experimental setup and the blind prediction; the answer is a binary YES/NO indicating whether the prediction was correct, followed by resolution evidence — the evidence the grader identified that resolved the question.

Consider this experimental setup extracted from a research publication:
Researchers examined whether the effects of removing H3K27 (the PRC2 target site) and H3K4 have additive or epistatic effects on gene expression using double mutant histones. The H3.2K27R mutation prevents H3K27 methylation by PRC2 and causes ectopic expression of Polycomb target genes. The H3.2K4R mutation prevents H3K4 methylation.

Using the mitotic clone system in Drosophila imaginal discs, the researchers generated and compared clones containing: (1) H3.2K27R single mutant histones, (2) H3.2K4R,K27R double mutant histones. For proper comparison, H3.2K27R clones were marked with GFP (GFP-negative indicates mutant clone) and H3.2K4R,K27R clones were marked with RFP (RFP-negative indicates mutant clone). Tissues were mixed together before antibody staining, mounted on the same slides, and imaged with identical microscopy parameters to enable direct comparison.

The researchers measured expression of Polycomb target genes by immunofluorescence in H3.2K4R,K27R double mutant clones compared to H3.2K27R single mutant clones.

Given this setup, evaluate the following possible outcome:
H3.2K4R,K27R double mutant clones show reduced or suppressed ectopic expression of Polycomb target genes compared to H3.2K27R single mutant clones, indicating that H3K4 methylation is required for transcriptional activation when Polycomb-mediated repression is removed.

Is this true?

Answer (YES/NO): NO